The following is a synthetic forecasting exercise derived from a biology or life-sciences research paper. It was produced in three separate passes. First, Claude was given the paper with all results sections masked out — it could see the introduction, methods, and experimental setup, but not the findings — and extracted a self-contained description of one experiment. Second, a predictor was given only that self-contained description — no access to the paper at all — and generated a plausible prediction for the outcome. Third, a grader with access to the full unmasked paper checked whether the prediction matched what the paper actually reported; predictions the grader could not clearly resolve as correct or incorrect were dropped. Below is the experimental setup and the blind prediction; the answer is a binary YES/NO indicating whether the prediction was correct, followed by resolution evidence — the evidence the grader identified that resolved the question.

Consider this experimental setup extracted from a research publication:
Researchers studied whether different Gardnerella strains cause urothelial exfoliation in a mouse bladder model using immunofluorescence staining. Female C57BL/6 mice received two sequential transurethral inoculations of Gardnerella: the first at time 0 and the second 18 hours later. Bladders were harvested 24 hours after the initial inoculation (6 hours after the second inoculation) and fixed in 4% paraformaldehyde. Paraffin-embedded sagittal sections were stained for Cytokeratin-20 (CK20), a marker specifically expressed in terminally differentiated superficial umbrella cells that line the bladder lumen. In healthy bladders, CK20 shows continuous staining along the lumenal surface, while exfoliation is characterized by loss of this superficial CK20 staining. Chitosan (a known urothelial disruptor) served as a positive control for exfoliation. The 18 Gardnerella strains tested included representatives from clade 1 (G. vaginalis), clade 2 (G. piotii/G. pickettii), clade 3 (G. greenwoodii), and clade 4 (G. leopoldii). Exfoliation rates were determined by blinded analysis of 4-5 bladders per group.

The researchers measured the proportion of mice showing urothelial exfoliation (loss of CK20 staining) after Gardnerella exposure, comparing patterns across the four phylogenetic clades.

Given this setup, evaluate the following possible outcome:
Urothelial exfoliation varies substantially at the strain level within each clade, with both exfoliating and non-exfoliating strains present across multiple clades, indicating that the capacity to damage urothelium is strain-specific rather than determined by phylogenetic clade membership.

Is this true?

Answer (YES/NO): NO